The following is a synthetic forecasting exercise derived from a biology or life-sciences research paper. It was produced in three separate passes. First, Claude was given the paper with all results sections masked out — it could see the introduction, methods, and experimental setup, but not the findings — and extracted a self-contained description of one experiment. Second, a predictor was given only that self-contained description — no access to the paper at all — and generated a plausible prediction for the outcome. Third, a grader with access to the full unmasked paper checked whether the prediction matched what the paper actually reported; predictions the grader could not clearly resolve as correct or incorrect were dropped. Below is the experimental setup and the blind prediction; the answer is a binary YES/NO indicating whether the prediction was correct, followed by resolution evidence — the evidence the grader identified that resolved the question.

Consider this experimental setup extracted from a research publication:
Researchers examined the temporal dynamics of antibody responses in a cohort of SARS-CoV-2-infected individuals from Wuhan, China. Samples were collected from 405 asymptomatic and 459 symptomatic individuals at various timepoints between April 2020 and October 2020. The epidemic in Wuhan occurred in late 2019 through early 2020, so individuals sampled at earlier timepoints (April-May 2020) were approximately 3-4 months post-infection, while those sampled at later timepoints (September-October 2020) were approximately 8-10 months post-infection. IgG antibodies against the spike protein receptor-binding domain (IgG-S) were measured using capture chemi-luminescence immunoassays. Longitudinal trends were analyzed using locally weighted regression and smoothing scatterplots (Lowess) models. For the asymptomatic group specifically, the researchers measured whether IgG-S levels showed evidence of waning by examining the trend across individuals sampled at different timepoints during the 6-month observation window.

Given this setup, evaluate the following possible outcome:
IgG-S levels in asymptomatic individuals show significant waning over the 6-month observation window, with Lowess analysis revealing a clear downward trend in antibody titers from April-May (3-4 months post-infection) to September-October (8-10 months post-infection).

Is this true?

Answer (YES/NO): YES